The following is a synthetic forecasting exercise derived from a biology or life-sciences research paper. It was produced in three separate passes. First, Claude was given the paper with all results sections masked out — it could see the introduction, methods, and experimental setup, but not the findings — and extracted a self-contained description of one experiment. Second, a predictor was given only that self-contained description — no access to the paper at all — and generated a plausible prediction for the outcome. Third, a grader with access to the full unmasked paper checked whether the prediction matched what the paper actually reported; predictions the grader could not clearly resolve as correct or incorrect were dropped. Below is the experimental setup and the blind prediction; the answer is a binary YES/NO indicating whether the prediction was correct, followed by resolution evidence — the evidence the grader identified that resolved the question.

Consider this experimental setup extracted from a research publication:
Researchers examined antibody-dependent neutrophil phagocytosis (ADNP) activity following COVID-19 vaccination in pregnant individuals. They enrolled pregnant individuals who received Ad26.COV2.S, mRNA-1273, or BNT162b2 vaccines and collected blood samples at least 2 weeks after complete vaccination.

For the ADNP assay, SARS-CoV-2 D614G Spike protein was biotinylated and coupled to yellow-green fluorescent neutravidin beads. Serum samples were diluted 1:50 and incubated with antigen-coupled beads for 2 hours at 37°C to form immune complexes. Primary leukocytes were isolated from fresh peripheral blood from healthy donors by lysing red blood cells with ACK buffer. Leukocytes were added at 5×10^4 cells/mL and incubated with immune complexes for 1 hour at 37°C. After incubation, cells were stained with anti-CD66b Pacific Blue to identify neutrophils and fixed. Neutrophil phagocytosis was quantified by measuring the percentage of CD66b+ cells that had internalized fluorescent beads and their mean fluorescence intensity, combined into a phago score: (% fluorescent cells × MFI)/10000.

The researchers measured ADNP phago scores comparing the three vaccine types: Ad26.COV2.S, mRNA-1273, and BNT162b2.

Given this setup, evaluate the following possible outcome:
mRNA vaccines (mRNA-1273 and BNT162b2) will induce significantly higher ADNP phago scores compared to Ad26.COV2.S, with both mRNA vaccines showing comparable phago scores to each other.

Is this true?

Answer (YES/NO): YES